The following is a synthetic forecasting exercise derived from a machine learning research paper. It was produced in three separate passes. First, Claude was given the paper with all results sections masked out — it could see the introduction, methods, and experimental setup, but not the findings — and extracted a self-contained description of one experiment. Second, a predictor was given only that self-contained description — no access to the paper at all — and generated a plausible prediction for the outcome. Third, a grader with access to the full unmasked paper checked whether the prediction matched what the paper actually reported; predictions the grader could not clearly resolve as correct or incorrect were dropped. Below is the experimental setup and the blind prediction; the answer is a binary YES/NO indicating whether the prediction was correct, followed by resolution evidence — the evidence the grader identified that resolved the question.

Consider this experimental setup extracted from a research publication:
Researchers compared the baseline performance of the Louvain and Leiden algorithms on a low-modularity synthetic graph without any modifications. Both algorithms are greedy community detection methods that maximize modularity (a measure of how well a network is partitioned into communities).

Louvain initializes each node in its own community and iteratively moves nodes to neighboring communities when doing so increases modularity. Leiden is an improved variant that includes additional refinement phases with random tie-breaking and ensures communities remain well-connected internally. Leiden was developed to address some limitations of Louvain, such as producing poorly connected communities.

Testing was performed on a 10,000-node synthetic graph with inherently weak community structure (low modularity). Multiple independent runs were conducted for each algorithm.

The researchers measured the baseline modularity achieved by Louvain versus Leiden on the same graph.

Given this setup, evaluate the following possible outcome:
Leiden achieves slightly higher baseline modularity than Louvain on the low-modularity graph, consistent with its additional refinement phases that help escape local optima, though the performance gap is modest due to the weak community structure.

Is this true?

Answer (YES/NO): YES